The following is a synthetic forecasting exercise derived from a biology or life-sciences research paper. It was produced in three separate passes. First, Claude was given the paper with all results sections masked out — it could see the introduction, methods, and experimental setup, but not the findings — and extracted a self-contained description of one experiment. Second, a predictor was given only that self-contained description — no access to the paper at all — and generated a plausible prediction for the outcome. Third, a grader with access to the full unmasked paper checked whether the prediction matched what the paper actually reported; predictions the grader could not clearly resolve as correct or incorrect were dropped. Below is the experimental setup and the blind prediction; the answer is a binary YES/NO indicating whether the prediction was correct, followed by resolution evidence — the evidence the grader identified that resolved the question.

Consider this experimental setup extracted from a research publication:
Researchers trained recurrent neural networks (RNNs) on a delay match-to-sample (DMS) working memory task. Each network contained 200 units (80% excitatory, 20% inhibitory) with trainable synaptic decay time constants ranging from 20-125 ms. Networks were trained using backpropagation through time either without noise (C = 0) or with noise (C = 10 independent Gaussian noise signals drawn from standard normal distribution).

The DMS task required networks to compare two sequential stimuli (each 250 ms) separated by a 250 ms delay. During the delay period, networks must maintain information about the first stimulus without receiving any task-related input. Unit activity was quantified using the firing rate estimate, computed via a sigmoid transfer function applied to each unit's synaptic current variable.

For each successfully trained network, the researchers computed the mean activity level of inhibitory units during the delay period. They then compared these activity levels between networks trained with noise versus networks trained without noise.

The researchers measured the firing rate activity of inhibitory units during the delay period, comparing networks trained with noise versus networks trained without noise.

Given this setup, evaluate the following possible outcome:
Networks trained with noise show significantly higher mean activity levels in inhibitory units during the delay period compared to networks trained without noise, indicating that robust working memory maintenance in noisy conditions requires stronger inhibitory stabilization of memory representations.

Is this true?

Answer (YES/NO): YES